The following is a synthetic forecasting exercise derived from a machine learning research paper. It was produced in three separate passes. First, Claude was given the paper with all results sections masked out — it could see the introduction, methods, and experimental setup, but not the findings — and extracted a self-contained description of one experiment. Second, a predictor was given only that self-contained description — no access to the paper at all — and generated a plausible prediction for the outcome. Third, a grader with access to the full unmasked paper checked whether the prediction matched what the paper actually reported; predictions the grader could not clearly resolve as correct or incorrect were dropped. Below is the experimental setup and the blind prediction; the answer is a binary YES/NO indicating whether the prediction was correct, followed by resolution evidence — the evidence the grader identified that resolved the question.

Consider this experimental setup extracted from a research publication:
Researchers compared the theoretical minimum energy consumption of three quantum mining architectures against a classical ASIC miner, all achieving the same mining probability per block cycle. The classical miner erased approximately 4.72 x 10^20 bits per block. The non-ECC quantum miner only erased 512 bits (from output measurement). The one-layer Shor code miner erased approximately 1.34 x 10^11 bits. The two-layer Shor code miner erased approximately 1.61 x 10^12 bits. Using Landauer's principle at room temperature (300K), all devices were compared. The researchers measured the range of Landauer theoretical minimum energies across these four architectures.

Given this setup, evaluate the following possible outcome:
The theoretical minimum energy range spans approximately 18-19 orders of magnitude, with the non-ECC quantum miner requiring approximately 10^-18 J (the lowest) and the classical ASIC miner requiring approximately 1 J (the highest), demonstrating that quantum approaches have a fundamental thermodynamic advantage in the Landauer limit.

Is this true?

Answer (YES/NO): YES